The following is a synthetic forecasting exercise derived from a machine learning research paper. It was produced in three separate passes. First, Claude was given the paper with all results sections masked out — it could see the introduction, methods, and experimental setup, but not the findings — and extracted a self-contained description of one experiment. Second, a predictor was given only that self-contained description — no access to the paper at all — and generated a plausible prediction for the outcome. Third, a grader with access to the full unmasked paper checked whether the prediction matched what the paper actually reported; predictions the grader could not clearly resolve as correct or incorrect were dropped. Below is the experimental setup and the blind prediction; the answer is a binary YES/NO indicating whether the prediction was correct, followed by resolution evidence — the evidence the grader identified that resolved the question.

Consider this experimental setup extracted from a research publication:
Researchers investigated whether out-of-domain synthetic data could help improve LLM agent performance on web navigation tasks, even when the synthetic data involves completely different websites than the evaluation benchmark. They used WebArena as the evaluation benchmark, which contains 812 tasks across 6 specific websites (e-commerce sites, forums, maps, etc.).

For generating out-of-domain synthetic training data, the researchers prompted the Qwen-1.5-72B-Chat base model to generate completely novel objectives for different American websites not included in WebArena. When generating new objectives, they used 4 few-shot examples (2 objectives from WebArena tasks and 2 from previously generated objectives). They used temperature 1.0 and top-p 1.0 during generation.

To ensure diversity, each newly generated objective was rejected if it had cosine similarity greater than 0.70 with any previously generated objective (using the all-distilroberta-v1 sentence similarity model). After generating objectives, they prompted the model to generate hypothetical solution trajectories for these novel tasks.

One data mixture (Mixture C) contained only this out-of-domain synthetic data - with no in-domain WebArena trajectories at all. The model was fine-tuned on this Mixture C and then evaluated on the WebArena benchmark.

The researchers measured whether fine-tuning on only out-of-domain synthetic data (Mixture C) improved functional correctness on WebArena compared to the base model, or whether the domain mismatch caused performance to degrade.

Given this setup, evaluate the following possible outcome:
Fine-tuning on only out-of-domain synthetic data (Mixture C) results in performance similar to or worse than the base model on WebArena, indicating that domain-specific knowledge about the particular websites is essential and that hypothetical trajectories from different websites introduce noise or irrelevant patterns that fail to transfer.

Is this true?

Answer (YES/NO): NO